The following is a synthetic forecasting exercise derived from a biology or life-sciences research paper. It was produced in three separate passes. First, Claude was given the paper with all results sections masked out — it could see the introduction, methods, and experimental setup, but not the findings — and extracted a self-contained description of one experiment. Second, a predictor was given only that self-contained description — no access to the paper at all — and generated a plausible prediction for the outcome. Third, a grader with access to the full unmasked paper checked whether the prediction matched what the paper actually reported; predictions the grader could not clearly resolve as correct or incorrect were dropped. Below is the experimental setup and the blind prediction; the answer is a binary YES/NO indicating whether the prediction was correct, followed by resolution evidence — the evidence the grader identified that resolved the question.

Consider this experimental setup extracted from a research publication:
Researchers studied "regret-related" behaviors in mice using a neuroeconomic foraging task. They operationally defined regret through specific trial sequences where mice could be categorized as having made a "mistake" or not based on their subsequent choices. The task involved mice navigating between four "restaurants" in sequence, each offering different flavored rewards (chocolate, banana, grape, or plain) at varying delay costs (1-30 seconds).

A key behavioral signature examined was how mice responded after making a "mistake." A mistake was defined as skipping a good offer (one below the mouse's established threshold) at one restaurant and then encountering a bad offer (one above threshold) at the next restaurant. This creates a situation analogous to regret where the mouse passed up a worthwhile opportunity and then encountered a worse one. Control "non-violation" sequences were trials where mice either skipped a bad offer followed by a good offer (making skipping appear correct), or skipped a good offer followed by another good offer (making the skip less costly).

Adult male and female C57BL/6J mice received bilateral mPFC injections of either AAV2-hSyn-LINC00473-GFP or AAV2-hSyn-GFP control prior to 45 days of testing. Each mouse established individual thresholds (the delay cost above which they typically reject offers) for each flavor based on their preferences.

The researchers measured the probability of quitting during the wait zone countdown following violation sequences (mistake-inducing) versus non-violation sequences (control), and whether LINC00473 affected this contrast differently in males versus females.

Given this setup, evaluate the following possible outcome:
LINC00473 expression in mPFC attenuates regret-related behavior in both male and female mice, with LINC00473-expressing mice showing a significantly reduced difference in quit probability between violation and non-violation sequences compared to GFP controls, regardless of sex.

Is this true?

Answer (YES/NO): NO